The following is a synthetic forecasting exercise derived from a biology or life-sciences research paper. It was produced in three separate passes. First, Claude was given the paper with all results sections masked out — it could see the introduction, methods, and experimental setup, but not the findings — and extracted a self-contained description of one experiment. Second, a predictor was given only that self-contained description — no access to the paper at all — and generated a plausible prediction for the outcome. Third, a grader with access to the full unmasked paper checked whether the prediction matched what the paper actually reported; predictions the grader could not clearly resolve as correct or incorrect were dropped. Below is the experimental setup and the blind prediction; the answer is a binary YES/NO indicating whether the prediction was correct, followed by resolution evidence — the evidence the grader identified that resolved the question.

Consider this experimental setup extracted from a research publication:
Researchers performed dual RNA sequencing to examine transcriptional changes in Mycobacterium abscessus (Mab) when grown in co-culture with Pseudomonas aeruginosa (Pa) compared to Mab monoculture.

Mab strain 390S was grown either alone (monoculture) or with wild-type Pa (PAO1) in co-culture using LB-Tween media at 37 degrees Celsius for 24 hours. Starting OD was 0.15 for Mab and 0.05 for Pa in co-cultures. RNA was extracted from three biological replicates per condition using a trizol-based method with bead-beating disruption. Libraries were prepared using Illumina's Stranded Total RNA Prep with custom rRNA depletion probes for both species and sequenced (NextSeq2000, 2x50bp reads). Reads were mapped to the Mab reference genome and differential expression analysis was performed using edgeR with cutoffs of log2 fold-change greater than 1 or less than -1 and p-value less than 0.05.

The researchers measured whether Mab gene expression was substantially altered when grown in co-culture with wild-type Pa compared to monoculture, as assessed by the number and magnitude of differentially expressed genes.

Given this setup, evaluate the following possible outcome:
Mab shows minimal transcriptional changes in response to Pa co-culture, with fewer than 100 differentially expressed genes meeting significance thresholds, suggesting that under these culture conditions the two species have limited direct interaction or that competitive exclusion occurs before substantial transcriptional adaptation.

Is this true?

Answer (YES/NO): NO